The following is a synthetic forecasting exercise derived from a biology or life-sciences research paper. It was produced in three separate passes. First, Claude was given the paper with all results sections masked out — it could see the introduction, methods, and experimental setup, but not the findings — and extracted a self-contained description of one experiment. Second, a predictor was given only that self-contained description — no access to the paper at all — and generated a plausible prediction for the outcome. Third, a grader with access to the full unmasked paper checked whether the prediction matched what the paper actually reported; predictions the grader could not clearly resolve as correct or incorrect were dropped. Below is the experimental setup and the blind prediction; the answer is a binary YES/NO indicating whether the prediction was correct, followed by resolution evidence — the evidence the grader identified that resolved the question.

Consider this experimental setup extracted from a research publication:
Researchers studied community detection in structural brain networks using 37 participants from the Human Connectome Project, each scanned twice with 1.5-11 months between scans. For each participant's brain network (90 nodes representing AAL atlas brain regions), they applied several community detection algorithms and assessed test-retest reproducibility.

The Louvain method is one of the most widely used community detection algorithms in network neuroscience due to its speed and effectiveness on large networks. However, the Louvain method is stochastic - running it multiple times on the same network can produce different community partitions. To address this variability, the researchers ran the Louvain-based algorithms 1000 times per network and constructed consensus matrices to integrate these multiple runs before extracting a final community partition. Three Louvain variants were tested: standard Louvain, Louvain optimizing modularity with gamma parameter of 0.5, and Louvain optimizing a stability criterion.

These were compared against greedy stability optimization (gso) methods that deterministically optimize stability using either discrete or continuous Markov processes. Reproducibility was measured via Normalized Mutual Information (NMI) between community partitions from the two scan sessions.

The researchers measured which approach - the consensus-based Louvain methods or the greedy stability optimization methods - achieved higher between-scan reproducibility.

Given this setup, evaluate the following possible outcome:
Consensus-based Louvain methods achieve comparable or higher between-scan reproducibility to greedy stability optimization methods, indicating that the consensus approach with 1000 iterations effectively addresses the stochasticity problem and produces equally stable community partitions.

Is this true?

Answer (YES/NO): NO